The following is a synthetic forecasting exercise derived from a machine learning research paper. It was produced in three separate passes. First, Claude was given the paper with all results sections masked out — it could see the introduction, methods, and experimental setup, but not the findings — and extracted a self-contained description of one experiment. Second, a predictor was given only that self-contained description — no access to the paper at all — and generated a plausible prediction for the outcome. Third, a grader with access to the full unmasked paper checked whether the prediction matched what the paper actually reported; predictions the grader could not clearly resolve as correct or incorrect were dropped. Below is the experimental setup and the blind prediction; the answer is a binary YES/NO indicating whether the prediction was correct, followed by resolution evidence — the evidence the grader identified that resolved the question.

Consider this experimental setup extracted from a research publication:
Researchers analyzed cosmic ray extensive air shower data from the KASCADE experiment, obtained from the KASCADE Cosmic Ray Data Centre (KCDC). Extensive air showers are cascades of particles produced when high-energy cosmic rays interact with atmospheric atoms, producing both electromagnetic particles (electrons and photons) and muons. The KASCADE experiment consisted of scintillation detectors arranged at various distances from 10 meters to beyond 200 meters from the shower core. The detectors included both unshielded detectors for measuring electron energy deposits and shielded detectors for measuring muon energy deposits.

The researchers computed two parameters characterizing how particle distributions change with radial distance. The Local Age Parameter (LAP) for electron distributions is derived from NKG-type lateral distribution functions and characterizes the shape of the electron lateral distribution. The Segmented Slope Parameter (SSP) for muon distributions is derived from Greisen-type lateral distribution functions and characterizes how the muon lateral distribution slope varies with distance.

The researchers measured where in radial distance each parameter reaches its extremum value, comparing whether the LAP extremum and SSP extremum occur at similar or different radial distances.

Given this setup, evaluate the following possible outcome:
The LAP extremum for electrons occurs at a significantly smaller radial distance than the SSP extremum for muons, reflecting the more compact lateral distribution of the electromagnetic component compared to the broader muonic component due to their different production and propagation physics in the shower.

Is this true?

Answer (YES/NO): YES